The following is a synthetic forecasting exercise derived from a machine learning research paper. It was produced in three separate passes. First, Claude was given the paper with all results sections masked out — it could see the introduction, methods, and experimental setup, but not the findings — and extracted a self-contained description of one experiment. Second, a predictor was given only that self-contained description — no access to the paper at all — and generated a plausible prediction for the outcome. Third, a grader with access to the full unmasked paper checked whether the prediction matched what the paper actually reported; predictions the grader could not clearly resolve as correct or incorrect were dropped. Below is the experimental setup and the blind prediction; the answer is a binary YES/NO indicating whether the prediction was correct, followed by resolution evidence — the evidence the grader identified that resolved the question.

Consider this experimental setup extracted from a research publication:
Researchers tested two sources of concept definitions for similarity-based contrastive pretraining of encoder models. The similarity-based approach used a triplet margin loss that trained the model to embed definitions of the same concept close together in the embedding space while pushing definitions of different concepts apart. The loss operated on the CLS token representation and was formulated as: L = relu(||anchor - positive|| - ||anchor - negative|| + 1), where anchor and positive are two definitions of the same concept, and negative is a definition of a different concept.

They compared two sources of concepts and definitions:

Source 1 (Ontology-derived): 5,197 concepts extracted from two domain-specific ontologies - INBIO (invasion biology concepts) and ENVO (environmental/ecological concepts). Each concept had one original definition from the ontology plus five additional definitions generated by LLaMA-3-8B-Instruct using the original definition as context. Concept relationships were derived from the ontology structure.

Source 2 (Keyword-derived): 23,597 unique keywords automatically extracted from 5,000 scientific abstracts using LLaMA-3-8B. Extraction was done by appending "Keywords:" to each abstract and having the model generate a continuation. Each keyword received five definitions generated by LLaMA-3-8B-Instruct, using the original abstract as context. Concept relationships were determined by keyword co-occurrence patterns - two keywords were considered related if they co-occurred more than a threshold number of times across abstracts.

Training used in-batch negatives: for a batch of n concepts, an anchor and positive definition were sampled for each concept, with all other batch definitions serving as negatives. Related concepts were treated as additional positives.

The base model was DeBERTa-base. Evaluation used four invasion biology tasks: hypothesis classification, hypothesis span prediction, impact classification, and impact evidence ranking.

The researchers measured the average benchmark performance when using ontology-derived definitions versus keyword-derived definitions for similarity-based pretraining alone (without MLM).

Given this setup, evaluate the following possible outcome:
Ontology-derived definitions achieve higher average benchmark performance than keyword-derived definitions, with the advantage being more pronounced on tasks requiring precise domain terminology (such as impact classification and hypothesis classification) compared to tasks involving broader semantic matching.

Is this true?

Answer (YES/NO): NO